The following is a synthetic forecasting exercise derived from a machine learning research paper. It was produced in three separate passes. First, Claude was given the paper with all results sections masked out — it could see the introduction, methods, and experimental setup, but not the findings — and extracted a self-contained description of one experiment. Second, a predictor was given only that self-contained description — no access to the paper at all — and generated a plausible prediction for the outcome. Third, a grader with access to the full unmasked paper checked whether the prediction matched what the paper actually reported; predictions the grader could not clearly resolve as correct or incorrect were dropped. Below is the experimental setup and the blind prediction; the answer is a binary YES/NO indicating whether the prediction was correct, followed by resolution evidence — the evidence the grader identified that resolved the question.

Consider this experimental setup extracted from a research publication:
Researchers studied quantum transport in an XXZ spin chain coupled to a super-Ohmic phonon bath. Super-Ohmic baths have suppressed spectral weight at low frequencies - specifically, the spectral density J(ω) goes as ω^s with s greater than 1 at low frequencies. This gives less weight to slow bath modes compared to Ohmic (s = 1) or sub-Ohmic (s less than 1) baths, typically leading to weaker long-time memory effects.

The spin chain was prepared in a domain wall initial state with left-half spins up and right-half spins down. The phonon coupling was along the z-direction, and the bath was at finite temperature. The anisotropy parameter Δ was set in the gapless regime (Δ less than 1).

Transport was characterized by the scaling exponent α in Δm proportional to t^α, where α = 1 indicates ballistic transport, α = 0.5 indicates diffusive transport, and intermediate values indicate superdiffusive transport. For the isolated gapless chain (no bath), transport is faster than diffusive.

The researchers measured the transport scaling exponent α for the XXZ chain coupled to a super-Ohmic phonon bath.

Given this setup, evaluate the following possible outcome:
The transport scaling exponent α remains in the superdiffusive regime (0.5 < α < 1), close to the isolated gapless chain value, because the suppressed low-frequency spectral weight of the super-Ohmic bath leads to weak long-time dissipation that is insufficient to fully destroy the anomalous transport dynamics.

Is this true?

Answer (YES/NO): NO